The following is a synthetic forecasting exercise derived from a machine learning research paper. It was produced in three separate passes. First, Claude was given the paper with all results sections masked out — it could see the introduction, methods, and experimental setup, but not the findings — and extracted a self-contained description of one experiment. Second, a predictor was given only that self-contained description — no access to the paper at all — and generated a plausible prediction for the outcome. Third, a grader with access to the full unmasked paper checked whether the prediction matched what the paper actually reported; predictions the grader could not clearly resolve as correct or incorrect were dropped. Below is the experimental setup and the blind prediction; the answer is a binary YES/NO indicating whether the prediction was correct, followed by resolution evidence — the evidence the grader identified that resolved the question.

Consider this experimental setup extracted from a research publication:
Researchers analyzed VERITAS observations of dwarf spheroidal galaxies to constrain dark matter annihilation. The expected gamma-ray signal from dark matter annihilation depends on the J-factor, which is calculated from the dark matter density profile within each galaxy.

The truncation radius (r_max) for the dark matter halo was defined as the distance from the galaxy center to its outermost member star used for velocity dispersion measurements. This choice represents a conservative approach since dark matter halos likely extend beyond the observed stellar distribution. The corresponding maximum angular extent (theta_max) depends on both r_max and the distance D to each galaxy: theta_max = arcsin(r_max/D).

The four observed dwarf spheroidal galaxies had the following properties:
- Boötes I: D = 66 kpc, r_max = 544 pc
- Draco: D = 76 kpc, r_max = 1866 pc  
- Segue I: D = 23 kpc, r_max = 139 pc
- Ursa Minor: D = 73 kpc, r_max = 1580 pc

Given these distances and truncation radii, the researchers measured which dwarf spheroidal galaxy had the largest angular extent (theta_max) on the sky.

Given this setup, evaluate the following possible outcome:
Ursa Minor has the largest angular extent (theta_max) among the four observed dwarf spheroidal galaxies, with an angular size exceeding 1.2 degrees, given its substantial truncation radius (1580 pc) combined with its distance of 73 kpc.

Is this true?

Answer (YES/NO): YES